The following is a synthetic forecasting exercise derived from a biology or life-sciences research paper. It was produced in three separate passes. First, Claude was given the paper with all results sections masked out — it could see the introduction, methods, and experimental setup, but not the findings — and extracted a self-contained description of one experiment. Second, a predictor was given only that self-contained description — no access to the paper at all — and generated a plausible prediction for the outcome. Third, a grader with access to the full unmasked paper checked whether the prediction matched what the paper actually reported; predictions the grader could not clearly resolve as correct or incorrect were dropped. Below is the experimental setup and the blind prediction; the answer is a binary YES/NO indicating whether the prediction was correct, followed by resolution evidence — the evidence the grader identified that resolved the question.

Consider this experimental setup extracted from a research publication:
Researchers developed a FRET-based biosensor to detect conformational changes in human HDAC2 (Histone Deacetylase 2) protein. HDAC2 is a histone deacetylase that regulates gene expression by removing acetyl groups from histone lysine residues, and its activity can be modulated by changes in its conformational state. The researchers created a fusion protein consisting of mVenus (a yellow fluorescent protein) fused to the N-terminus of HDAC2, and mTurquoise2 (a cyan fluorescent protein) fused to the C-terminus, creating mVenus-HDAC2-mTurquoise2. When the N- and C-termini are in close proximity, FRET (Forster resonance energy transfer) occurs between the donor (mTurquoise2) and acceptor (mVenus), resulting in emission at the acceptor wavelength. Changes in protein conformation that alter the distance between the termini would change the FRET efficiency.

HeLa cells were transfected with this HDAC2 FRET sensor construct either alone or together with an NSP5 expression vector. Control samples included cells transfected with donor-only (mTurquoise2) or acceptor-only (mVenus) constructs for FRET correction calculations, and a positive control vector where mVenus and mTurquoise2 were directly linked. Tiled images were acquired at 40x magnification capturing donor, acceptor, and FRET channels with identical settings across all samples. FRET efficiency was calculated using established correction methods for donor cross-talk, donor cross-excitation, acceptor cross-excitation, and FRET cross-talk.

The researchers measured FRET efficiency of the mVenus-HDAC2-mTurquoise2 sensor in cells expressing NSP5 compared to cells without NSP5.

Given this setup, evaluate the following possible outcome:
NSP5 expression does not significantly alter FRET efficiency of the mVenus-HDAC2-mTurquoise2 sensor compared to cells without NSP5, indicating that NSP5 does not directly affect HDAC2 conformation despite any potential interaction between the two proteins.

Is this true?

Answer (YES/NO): YES